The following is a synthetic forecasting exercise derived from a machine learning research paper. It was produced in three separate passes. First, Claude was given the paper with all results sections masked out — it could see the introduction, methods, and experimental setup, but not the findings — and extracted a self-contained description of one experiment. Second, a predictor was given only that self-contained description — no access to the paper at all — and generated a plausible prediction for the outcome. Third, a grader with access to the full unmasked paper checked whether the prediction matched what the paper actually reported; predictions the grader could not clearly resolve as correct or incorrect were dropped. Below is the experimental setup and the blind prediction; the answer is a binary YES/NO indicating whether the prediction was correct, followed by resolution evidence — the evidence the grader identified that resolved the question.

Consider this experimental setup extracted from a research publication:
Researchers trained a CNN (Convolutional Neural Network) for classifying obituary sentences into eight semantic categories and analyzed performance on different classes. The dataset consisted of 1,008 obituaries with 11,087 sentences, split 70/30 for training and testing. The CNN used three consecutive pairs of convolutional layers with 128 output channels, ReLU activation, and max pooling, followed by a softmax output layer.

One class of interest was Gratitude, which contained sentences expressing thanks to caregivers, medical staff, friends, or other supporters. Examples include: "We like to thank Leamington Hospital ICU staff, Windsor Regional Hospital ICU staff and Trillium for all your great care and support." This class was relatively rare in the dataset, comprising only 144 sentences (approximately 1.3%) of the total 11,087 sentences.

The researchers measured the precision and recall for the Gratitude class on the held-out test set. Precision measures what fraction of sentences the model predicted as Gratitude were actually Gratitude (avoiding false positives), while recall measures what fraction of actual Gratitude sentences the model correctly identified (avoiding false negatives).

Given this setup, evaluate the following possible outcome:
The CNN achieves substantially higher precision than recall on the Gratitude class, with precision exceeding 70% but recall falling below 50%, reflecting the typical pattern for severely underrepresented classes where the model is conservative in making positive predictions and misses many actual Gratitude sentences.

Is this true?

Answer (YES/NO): YES